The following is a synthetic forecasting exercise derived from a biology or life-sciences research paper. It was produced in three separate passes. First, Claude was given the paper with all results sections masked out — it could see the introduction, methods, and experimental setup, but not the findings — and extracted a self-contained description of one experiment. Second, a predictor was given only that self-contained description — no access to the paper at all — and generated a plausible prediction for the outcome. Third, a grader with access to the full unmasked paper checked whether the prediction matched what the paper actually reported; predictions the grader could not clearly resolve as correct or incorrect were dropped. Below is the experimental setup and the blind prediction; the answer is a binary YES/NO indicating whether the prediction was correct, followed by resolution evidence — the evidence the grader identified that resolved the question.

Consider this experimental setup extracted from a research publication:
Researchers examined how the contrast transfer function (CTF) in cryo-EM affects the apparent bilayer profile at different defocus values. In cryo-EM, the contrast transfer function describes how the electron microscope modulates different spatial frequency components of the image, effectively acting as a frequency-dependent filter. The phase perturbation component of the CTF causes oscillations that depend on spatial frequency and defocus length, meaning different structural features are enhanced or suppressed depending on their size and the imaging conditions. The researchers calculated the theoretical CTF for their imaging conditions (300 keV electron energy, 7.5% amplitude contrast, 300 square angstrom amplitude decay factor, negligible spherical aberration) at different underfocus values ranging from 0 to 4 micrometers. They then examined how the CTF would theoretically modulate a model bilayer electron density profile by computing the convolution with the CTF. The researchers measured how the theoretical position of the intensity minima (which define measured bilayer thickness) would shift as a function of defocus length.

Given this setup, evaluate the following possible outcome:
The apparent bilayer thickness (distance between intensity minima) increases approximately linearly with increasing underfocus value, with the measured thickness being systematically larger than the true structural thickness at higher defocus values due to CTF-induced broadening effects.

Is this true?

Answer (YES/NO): NO